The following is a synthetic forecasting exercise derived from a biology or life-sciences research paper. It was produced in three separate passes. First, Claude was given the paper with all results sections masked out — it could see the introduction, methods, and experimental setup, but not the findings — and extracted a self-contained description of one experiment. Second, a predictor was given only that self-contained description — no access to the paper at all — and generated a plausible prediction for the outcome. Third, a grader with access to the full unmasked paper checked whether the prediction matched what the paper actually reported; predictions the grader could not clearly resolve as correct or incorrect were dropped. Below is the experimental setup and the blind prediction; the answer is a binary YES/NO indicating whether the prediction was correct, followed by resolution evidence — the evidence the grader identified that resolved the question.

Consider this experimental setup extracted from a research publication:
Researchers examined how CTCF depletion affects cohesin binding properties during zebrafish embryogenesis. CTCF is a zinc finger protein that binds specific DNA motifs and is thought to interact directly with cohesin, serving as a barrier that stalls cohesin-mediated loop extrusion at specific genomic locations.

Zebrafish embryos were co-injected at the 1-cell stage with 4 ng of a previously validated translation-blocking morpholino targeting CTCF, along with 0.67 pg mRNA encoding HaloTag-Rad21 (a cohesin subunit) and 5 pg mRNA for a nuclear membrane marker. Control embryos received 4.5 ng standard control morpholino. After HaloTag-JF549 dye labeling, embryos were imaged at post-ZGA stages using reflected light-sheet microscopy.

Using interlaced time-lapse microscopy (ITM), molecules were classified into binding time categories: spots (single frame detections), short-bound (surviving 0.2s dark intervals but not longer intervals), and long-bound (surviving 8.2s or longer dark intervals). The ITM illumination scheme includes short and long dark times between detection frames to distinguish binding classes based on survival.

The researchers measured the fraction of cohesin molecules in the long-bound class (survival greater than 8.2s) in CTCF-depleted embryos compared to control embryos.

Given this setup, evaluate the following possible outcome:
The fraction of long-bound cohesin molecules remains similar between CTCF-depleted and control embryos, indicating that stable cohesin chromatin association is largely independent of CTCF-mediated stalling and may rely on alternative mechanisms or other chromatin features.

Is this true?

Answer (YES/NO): NO